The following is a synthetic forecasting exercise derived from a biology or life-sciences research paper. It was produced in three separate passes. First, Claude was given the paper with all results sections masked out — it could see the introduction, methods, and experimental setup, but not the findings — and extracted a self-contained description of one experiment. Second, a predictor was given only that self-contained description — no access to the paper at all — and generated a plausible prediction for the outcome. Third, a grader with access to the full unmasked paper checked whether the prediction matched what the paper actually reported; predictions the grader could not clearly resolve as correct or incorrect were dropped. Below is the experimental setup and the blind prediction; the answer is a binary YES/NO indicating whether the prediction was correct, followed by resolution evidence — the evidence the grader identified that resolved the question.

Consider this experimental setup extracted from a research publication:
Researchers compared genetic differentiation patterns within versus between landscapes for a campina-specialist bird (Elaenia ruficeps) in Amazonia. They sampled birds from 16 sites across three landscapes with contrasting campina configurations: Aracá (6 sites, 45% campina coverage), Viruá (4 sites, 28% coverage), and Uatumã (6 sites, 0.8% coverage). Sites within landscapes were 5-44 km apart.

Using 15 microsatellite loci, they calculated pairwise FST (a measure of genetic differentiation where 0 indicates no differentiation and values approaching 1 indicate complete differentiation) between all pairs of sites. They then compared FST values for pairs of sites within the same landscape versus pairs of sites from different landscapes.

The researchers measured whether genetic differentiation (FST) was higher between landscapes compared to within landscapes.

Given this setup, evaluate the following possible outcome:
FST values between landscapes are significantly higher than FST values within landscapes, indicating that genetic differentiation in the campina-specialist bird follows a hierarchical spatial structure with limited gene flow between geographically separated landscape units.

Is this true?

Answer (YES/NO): YES